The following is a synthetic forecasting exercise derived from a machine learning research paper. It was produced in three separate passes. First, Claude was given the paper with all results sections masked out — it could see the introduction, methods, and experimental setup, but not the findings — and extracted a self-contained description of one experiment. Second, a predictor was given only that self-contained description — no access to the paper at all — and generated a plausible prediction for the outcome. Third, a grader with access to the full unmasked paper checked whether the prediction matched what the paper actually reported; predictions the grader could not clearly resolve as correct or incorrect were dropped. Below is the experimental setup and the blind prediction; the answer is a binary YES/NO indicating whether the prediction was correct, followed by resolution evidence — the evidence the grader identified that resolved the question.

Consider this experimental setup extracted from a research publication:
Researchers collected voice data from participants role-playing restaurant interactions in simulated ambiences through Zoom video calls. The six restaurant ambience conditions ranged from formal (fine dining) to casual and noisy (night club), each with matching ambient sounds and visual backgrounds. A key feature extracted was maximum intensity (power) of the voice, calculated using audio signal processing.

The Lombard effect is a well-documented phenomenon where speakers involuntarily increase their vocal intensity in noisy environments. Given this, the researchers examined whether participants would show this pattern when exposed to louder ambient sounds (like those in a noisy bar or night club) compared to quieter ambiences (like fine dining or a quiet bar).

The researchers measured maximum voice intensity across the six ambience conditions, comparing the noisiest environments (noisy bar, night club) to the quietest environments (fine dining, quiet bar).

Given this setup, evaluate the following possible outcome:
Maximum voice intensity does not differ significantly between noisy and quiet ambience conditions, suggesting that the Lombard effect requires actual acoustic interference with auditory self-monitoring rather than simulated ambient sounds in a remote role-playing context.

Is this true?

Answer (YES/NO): NO